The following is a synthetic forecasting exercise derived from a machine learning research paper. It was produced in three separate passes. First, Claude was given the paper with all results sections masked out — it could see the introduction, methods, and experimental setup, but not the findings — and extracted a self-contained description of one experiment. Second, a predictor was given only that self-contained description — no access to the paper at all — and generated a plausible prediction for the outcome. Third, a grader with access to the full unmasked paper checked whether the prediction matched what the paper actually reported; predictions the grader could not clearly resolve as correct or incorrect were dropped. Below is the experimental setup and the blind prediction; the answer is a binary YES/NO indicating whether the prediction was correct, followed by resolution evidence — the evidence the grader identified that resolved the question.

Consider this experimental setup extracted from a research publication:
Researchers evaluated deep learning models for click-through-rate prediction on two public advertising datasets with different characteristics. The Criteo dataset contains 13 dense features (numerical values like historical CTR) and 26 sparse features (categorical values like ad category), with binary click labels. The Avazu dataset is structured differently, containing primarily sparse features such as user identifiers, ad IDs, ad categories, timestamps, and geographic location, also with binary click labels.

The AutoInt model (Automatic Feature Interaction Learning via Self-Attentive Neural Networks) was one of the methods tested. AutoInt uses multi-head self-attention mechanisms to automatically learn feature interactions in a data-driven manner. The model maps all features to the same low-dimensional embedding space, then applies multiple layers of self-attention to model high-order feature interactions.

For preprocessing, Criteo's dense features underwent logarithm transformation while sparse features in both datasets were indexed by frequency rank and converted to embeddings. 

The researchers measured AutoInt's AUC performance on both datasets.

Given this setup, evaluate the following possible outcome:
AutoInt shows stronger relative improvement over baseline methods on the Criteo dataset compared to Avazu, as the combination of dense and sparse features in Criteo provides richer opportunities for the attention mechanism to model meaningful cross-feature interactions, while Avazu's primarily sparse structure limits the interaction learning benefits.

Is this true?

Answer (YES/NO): NO